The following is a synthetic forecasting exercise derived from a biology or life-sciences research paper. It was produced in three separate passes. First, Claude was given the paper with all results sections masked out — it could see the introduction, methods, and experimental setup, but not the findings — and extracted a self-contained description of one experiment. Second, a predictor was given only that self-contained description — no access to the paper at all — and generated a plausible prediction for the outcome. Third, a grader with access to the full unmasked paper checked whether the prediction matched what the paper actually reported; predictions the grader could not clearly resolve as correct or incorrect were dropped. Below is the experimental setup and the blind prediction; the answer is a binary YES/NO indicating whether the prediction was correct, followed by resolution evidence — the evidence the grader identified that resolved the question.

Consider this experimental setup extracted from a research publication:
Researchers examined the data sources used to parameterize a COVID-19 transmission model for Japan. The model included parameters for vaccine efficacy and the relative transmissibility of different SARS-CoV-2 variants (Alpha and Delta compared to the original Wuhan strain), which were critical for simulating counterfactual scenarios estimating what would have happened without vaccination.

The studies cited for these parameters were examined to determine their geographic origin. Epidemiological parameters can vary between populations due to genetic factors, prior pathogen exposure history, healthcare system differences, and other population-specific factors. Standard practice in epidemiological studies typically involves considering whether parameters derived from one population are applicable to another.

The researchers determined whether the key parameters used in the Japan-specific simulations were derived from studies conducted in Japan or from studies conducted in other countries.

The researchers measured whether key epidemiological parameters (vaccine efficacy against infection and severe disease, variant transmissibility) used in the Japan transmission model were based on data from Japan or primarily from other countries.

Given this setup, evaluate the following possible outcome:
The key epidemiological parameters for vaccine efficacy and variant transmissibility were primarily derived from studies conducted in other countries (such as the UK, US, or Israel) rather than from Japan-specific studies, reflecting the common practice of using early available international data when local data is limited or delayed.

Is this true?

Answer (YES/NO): YES